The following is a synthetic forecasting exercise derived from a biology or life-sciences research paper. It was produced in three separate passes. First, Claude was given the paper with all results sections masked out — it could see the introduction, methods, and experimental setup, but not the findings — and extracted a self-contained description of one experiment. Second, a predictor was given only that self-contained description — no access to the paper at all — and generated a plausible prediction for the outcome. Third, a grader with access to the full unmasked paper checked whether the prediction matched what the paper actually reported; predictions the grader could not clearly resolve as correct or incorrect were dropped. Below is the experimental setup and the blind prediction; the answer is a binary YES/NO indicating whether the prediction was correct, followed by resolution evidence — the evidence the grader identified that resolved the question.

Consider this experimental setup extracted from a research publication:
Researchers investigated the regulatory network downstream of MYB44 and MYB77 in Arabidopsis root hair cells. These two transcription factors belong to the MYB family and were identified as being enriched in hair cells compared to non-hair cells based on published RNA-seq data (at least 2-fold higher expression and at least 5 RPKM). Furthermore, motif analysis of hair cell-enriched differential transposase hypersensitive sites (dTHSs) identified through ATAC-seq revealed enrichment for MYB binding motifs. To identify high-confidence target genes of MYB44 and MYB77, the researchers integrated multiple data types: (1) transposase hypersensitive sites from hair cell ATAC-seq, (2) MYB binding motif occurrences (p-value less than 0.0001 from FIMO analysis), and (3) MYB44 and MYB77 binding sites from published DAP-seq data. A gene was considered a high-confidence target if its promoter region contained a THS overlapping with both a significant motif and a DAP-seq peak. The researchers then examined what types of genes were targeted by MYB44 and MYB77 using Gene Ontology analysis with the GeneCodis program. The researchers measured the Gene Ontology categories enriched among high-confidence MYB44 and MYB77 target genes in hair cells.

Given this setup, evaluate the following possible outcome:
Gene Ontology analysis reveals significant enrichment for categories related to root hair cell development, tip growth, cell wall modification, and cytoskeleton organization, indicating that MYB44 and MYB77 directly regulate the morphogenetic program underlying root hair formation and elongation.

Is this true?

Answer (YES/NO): NO